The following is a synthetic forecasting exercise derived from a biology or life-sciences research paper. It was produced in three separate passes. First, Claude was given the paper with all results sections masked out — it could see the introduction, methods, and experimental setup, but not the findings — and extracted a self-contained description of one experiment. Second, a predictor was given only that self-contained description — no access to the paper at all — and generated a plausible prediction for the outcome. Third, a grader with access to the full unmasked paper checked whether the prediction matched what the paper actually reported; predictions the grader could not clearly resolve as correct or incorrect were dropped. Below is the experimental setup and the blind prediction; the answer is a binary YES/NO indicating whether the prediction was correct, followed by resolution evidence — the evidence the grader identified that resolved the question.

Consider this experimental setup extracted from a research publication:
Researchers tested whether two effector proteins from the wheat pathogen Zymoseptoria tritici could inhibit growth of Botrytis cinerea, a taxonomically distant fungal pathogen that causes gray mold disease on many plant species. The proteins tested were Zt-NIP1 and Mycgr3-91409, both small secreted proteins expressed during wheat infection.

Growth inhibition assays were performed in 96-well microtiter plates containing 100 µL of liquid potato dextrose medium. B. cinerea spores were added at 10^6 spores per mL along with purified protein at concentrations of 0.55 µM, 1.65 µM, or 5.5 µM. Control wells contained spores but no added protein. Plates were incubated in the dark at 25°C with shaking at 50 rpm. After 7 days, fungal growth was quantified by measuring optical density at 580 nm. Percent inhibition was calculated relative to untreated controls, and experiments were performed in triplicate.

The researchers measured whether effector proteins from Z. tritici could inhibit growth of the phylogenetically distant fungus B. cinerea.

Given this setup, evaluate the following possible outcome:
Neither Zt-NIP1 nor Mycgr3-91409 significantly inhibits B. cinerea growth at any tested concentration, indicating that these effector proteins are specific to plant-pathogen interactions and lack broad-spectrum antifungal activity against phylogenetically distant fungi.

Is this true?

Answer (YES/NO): NO